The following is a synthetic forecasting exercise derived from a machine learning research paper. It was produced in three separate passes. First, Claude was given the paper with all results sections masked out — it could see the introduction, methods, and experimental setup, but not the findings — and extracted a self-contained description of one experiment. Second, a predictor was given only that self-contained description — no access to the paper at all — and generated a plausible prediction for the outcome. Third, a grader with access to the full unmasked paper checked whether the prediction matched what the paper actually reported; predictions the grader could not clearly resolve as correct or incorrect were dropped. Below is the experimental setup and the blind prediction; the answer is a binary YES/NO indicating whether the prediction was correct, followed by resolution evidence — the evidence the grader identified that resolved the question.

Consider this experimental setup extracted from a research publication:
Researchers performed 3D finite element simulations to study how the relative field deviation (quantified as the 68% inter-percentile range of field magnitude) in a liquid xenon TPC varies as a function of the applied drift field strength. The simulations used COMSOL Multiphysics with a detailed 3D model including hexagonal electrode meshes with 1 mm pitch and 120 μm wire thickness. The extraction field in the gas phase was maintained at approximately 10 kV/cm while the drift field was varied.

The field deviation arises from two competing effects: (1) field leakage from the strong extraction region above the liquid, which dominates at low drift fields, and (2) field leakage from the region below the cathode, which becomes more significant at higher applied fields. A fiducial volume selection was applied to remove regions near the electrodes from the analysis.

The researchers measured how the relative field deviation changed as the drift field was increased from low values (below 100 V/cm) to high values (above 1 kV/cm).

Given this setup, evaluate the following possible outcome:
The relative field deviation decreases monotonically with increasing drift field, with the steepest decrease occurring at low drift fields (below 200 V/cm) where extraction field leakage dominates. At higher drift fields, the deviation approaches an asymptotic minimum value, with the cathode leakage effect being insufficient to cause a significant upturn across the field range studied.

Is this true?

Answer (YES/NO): NO